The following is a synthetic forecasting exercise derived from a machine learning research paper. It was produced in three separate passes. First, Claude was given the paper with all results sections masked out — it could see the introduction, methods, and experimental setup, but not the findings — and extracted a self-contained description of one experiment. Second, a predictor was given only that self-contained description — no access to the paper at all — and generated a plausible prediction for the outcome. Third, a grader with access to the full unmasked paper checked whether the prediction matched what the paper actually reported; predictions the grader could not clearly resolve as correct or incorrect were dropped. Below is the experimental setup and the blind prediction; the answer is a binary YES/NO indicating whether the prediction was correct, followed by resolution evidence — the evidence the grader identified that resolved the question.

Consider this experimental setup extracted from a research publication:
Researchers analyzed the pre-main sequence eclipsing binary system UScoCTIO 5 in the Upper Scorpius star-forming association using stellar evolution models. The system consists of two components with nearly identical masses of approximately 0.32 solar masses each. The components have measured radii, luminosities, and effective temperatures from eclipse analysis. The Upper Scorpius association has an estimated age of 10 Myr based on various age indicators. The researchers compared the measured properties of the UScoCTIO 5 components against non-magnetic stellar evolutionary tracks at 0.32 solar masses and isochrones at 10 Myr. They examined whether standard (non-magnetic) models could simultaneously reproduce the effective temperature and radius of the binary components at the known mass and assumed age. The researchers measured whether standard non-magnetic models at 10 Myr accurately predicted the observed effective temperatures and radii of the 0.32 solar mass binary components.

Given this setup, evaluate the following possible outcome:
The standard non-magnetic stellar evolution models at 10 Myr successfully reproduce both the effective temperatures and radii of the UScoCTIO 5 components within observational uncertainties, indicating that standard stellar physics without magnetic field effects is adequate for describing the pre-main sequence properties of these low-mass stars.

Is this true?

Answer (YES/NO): NO